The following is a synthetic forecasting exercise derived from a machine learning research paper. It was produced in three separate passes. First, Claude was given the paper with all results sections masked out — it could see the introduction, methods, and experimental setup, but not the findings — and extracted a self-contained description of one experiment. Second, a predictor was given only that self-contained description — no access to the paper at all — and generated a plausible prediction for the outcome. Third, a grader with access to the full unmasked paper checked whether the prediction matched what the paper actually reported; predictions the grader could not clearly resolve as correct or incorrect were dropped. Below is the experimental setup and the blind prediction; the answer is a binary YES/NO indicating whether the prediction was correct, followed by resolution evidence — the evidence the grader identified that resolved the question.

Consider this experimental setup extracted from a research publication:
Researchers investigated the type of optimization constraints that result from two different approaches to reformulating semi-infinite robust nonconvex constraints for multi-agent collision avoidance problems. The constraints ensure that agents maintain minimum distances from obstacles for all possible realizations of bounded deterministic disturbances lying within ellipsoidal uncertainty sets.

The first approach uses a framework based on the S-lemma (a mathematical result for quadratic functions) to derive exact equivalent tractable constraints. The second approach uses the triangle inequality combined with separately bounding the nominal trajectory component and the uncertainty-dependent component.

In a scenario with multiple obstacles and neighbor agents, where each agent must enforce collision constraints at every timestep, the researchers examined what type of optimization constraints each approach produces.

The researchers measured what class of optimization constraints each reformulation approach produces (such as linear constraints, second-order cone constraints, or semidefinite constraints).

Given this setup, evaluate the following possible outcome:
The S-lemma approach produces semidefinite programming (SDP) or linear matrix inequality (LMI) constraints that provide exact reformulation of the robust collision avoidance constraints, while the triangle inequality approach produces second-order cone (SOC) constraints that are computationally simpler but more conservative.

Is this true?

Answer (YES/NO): YES